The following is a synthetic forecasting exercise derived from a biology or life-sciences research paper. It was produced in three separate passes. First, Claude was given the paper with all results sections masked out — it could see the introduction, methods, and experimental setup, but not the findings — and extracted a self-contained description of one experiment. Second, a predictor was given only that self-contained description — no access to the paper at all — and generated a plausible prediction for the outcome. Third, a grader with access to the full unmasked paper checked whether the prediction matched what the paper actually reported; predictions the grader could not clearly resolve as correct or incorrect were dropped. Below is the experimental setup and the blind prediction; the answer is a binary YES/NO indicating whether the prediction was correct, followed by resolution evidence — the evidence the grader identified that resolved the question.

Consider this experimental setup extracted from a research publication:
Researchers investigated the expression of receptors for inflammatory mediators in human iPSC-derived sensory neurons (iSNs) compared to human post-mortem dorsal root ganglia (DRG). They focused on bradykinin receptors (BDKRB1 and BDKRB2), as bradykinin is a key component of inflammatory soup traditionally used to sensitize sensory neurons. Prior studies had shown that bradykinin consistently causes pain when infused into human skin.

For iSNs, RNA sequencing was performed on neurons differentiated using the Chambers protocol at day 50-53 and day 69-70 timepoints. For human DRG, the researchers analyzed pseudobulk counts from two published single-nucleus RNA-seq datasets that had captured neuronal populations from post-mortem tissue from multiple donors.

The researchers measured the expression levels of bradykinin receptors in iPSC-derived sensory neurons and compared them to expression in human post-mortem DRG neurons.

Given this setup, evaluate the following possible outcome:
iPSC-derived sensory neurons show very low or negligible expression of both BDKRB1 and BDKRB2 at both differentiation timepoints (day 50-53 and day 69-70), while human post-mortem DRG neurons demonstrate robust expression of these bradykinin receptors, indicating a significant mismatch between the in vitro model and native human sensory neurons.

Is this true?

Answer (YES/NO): NO